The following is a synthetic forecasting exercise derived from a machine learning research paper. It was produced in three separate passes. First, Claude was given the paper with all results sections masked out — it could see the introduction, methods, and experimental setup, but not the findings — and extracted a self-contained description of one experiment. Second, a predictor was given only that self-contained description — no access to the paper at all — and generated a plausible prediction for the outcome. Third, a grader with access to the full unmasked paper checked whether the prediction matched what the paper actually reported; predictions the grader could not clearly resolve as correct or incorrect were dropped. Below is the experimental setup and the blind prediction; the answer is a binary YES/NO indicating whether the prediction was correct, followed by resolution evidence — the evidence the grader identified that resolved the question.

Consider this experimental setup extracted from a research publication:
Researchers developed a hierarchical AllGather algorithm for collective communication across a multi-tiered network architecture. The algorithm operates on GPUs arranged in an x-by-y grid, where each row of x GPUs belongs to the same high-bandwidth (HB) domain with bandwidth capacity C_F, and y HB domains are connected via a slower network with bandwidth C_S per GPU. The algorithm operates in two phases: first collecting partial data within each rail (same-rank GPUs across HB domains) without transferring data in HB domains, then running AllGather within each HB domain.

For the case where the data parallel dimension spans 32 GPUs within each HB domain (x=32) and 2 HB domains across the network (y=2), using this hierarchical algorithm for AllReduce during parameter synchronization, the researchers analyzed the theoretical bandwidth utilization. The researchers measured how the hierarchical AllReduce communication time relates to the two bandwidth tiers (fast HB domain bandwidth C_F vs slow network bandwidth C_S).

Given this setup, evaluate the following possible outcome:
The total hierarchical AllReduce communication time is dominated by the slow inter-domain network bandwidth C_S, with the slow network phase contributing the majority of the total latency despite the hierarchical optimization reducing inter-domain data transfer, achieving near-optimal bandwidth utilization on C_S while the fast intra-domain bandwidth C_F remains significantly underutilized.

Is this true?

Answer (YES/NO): NO